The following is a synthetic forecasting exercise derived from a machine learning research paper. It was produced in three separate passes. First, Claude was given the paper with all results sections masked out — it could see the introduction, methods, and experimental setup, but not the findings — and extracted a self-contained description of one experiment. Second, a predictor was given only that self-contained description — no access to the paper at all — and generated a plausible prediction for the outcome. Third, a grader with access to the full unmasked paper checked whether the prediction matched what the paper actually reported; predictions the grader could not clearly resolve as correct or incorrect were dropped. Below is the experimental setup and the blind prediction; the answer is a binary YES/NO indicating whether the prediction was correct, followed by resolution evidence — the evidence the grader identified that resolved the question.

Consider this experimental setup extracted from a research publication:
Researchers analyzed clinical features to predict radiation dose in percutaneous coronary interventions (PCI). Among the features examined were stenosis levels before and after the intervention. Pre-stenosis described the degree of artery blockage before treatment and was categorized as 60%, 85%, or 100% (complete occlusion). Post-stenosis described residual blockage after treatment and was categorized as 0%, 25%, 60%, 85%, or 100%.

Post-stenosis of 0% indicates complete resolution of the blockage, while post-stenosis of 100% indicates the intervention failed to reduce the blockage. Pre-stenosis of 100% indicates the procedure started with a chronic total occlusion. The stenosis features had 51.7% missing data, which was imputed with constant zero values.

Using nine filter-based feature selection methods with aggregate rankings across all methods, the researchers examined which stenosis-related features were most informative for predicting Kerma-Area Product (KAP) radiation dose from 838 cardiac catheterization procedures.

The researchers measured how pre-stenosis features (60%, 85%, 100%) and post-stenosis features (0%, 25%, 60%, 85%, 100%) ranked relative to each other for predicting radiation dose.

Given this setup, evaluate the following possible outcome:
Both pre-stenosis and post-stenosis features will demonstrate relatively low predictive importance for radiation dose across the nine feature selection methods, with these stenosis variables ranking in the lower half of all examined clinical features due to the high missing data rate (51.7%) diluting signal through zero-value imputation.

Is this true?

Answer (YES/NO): NO